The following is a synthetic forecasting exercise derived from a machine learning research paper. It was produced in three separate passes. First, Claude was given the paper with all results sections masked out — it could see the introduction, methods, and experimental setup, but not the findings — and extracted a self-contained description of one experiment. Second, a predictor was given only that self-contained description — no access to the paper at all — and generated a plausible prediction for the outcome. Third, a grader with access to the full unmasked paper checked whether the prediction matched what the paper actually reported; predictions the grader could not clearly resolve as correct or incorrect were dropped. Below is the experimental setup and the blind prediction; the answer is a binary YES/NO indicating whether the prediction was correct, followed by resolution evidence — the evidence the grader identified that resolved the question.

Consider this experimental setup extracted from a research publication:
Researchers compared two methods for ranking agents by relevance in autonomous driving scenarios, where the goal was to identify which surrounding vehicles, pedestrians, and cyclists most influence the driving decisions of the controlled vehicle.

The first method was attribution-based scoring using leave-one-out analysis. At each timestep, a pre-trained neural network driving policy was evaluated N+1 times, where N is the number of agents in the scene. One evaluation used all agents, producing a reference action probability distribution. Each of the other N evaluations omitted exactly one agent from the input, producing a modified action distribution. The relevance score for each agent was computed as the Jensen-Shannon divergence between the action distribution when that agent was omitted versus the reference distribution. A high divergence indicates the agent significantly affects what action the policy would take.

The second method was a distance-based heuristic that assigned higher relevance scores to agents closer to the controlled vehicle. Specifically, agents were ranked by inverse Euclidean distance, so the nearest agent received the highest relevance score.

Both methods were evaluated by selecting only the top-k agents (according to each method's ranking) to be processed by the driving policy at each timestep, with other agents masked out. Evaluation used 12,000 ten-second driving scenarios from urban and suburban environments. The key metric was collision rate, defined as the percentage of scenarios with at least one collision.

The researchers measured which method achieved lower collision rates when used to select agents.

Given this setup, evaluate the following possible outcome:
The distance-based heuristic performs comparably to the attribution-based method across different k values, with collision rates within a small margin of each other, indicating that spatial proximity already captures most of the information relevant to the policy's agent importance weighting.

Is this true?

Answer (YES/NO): NO